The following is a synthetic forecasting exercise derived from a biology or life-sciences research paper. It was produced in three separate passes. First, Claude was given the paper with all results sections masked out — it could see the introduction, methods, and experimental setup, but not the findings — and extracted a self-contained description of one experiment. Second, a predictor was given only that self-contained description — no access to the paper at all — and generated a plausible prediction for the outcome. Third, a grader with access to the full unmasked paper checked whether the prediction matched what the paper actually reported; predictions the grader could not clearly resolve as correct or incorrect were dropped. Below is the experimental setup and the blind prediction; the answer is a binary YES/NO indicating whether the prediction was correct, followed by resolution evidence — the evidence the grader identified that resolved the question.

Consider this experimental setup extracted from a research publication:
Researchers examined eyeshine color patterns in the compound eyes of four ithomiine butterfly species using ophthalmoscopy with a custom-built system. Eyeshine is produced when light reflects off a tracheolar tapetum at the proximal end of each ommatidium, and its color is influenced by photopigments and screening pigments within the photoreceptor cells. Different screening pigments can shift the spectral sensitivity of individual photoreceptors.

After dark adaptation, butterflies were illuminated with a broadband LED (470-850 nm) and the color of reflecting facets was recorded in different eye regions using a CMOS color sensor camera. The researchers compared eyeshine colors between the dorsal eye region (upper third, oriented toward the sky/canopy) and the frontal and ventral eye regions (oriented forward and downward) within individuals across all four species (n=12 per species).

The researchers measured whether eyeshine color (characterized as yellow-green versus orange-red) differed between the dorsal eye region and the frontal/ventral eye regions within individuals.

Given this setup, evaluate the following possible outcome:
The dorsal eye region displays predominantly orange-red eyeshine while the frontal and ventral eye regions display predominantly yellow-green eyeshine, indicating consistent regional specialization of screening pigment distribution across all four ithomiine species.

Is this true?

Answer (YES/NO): NO